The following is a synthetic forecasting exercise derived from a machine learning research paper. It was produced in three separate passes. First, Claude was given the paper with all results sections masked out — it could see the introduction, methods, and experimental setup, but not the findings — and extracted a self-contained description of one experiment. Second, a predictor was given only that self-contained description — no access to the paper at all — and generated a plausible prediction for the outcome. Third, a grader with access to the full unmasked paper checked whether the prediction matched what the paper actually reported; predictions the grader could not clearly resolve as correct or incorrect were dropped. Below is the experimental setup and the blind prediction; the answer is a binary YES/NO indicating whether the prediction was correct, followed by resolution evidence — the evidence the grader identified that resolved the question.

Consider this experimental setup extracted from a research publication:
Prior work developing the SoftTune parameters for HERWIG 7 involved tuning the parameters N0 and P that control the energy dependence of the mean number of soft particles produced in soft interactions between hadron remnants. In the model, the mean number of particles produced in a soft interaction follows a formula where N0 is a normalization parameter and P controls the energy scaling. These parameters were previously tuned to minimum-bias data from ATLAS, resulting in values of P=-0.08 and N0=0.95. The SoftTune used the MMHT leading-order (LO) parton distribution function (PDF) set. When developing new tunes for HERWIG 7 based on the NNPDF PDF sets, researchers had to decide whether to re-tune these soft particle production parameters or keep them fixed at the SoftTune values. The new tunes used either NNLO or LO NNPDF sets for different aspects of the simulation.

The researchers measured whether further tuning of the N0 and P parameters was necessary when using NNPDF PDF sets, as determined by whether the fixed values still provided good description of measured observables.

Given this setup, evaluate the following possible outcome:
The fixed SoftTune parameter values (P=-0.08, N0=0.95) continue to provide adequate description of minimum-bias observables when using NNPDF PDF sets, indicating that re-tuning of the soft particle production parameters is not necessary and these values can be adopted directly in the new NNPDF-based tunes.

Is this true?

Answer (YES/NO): YES